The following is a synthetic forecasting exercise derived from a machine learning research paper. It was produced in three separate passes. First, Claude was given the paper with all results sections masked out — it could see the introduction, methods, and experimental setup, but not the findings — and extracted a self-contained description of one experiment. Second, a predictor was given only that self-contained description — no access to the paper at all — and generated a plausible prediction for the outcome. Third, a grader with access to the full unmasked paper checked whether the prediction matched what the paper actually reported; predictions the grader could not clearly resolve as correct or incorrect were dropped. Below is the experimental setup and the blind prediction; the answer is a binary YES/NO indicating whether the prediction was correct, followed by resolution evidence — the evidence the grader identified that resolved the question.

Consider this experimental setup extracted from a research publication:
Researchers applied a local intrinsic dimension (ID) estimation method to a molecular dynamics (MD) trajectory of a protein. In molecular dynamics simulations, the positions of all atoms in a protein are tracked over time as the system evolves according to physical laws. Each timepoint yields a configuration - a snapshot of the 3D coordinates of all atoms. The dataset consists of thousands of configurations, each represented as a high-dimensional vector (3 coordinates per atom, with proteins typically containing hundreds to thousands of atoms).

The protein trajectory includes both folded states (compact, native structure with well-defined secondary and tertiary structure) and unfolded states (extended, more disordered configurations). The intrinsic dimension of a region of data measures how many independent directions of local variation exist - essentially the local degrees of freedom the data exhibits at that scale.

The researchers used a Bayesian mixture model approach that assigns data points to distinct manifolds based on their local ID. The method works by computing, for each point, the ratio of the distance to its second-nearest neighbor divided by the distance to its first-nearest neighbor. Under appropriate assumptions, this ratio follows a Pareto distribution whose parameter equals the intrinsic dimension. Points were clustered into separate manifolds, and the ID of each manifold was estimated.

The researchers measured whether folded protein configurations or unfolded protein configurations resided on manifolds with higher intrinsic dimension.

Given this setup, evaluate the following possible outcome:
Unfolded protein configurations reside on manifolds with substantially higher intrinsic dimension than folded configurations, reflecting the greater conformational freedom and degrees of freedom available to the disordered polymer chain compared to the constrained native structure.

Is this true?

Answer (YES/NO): NO